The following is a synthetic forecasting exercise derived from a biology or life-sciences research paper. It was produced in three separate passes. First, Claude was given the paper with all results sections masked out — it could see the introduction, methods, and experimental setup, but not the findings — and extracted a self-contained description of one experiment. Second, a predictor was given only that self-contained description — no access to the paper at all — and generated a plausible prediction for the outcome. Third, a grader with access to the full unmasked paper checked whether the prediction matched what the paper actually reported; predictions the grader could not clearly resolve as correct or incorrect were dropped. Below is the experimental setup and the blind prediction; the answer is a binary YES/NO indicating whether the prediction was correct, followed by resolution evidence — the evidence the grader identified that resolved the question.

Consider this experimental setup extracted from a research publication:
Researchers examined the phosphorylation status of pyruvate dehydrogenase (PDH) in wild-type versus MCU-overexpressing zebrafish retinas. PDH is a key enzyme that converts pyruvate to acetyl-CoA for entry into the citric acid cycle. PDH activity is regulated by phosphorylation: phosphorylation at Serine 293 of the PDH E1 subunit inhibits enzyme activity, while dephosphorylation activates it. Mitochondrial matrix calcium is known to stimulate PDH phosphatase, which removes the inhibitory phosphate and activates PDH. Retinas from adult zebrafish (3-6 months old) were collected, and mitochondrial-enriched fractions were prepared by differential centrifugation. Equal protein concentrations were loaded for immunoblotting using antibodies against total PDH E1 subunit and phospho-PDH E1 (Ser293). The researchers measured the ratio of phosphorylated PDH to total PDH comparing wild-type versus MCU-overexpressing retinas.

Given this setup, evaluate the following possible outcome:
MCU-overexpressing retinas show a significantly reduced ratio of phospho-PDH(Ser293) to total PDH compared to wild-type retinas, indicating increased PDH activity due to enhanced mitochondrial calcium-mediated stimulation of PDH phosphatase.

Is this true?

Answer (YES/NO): NO